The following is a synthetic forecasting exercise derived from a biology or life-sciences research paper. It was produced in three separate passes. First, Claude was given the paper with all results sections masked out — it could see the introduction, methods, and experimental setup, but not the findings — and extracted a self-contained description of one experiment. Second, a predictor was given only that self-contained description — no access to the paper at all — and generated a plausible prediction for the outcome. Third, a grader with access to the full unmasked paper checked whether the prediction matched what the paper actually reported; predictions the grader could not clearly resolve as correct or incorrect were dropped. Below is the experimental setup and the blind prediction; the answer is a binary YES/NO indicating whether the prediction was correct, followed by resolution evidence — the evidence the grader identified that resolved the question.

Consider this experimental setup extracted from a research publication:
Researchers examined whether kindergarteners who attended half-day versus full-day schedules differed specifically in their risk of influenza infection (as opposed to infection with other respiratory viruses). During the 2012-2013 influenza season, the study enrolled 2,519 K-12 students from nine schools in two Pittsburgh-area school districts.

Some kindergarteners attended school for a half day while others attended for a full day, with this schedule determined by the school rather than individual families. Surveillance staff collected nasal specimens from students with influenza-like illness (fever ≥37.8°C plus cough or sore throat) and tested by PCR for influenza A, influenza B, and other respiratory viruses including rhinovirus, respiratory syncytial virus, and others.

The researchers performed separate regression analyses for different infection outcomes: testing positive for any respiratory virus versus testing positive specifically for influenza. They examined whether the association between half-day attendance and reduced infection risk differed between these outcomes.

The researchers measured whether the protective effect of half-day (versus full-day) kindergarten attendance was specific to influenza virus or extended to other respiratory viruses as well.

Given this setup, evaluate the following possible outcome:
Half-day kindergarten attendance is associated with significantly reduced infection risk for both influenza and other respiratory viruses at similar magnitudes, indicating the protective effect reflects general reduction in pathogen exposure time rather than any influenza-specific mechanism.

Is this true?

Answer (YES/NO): YES